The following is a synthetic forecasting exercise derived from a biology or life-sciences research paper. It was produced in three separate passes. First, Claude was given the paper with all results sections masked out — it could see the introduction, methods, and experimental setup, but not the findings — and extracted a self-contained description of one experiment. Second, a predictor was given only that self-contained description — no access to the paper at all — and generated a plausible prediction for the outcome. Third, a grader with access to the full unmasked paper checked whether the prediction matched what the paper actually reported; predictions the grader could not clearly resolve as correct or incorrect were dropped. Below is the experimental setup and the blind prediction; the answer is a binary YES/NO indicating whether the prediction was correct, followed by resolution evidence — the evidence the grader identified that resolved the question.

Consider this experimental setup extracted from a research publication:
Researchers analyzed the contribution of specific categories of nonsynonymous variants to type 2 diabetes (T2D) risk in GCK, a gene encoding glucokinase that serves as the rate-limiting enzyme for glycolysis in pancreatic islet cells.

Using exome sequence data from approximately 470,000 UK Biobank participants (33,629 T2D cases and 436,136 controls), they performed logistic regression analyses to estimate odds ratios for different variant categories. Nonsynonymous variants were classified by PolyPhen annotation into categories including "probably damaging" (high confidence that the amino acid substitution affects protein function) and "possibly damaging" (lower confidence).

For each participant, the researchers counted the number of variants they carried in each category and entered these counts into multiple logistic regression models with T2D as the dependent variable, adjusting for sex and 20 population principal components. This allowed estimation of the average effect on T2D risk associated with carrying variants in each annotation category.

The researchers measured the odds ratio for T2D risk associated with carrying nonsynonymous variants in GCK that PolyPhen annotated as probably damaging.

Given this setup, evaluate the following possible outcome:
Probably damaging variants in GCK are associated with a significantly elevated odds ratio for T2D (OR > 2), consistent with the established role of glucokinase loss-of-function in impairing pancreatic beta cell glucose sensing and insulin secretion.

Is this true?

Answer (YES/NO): YES